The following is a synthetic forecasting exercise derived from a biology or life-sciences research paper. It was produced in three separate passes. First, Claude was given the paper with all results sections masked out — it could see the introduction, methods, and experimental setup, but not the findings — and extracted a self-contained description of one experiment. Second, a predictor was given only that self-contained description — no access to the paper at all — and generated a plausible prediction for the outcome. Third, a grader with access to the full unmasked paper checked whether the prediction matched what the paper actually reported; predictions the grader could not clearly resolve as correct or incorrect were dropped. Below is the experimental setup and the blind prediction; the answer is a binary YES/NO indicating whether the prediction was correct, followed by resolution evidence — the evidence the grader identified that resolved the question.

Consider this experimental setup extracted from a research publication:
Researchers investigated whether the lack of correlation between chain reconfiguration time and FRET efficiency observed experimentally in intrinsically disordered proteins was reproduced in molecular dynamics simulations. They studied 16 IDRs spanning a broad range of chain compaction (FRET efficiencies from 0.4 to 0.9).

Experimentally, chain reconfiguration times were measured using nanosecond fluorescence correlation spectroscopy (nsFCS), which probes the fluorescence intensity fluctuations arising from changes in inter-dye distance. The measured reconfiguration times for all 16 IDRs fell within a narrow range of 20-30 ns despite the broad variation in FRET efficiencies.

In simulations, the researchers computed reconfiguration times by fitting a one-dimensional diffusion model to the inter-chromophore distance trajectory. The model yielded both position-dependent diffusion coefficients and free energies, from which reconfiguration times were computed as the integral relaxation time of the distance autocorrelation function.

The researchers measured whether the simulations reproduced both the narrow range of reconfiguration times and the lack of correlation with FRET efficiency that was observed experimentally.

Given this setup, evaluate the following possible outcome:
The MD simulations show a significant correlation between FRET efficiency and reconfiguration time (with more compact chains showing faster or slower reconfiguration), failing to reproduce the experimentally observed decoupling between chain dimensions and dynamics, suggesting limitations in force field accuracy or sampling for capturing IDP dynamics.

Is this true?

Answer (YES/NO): NO